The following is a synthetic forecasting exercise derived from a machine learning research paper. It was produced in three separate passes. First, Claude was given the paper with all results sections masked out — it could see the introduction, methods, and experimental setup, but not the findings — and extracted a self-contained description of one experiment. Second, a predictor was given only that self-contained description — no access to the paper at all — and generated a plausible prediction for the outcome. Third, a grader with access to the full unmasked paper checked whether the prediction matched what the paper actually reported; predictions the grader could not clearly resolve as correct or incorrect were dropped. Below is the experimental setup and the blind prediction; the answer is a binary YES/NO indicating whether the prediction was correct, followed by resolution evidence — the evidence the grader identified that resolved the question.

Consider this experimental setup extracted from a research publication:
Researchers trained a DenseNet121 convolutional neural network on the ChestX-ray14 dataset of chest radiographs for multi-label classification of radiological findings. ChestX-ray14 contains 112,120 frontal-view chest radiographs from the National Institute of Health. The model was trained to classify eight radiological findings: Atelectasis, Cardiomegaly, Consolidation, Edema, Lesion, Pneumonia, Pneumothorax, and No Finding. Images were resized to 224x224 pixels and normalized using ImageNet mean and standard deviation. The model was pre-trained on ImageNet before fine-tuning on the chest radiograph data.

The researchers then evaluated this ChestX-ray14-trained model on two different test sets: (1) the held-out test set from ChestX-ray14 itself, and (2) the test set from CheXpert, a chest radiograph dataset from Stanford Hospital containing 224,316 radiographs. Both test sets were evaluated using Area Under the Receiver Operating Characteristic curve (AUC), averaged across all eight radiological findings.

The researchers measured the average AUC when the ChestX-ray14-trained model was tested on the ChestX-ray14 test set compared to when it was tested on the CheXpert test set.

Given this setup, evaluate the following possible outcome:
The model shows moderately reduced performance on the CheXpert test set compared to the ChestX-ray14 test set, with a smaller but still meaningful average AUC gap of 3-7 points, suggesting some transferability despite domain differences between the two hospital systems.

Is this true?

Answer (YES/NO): NO